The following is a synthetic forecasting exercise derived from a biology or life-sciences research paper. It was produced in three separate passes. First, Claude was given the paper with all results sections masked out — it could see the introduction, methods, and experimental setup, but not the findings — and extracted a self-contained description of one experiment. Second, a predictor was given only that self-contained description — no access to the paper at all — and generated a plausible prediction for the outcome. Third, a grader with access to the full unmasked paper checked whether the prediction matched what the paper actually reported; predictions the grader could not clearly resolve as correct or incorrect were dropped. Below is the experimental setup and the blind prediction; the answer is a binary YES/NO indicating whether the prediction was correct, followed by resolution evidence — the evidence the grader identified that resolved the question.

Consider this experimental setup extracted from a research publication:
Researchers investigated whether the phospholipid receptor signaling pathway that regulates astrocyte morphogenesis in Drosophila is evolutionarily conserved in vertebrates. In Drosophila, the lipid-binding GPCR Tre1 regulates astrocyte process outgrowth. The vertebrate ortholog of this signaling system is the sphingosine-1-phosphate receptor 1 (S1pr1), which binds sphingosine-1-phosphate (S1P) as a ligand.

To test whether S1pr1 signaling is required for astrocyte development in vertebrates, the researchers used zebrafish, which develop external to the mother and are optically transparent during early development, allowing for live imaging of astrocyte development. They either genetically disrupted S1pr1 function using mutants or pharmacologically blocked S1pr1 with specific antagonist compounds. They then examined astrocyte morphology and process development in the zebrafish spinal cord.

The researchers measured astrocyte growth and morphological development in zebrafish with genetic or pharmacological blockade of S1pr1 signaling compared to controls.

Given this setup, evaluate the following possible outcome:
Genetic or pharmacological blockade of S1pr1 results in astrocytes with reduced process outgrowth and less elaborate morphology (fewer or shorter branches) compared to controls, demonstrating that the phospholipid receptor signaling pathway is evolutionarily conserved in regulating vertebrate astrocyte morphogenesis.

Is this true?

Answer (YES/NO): YES